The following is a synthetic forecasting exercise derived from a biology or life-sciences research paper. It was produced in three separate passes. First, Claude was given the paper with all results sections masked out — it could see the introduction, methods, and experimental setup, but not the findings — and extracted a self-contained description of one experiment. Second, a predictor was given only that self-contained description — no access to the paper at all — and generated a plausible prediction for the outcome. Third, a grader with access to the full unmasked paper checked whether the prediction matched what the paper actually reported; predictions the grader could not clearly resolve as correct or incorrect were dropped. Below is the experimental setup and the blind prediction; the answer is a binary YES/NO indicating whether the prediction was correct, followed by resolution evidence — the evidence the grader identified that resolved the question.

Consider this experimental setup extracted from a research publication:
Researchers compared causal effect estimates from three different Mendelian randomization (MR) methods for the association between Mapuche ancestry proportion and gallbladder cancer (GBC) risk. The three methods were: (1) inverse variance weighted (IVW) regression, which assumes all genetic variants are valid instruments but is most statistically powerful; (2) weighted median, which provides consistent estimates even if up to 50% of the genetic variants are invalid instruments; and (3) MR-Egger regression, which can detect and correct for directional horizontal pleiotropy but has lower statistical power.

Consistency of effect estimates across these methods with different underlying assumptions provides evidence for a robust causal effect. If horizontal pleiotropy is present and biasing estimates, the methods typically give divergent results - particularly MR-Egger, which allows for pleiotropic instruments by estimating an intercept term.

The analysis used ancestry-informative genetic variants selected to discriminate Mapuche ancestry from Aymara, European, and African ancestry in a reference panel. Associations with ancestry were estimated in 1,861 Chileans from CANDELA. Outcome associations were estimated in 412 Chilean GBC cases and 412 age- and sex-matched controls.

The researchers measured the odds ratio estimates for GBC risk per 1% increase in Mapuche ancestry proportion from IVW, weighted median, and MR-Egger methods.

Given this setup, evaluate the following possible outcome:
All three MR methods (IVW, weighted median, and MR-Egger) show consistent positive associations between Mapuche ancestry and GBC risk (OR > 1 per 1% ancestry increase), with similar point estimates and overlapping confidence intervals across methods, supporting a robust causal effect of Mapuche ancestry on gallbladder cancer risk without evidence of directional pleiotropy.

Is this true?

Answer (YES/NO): YES